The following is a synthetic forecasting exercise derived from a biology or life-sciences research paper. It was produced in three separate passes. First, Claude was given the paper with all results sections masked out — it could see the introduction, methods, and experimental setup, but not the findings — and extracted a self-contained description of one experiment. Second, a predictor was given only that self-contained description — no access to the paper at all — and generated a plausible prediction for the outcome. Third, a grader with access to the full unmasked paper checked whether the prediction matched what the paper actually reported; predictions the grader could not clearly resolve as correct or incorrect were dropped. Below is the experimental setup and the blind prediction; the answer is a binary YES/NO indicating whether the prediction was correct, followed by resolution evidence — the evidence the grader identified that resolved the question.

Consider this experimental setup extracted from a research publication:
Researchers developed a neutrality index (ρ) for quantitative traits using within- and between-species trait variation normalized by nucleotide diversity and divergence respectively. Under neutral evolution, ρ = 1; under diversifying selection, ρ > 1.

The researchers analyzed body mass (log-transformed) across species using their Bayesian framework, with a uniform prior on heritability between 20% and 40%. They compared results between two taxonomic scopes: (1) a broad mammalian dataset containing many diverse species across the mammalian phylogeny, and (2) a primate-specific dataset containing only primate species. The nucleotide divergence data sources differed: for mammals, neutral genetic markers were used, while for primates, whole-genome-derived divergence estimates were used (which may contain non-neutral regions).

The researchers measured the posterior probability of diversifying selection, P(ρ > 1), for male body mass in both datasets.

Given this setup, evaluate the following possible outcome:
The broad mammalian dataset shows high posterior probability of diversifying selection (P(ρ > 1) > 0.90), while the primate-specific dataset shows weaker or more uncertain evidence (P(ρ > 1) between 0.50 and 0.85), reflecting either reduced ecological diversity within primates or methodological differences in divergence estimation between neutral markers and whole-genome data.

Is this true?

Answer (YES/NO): NO